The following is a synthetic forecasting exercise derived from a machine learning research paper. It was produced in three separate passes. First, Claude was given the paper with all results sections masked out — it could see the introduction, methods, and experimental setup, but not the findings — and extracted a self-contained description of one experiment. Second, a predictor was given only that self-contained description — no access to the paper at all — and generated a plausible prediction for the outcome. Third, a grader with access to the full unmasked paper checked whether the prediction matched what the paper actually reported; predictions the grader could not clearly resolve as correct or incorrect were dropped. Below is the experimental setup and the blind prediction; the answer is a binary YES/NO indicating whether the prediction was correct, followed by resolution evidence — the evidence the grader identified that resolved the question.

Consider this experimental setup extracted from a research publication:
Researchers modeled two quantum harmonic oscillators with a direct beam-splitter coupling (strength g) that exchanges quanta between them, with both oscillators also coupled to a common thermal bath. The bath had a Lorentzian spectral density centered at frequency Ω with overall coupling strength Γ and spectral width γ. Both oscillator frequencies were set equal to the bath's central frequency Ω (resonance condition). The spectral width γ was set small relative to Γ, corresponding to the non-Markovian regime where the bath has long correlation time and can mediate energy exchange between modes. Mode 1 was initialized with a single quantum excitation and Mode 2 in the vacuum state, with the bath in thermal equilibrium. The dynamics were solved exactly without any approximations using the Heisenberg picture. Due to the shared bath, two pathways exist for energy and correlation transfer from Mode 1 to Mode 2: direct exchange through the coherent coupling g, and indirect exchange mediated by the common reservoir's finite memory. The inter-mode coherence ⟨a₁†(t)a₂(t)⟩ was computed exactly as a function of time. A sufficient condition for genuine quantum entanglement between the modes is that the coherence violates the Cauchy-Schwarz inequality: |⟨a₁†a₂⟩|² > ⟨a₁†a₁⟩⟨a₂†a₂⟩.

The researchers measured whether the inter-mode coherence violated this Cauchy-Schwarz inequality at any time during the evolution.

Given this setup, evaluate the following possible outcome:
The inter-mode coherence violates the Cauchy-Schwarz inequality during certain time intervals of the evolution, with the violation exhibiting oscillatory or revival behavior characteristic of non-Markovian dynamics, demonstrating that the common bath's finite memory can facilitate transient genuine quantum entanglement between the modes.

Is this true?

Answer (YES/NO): NO